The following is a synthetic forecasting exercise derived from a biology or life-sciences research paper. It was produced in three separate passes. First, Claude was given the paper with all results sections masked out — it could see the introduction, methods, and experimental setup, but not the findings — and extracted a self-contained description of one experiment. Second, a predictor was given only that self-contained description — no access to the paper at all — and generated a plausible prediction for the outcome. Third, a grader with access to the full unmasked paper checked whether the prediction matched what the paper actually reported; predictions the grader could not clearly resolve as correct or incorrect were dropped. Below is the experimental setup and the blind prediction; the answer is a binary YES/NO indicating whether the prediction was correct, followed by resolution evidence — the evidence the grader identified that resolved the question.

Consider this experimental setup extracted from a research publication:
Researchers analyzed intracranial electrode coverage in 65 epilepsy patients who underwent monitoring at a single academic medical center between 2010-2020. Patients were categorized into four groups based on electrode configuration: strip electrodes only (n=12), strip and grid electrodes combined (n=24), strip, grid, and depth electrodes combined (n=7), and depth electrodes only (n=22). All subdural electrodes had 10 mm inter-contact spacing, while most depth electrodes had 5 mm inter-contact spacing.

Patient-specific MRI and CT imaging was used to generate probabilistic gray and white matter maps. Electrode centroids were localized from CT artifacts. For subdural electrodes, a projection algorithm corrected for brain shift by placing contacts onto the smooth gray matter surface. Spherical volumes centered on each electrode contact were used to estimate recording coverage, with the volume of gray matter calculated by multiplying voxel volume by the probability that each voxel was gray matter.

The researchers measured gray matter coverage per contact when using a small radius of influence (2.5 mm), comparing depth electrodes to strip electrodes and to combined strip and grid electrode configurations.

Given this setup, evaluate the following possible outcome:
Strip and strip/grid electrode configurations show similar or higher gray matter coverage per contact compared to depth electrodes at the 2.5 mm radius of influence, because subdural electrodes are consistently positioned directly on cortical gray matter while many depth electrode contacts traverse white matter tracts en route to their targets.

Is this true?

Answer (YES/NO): NO